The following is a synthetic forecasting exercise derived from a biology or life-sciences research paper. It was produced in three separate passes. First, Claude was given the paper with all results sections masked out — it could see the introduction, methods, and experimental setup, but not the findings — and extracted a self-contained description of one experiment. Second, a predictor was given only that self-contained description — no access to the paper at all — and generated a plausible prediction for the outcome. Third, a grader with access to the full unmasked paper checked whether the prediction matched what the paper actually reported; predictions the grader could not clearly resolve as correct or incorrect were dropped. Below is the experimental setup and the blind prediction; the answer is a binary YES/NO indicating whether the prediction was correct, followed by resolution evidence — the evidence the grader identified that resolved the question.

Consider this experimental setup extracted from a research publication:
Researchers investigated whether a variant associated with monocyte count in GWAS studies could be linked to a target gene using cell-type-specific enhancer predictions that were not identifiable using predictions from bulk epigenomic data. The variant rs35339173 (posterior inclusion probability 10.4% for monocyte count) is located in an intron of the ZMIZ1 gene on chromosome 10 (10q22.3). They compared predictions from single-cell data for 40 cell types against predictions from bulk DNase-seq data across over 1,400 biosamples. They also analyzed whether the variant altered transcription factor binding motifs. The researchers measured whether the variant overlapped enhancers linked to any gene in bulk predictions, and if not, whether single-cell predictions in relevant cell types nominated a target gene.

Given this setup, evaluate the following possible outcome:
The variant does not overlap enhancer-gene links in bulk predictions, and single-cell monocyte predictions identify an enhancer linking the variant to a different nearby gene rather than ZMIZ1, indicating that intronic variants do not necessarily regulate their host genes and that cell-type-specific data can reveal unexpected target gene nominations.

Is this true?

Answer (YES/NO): YES